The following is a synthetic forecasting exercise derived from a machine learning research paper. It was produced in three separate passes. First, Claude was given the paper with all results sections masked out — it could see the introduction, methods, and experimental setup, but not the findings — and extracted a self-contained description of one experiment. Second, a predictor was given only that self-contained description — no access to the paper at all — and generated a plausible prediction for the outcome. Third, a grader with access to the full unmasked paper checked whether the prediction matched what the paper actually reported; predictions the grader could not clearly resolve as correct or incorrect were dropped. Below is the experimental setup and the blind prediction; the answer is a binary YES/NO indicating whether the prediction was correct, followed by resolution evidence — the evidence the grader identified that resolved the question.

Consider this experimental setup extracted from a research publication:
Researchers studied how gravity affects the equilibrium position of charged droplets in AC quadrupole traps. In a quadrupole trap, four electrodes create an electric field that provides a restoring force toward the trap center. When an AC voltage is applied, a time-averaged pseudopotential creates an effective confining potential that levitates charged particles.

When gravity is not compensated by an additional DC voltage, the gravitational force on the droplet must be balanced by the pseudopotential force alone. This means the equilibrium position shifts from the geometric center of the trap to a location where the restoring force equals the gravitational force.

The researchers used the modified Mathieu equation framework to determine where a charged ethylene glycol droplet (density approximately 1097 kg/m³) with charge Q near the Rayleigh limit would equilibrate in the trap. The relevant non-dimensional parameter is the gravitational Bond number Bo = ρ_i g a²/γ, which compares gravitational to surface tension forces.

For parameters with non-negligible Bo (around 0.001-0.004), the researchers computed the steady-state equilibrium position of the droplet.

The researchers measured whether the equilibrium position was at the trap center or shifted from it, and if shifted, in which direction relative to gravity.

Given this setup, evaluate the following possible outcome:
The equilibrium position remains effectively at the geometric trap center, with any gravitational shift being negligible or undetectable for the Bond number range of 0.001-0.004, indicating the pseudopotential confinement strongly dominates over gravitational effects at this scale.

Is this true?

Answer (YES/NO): NO